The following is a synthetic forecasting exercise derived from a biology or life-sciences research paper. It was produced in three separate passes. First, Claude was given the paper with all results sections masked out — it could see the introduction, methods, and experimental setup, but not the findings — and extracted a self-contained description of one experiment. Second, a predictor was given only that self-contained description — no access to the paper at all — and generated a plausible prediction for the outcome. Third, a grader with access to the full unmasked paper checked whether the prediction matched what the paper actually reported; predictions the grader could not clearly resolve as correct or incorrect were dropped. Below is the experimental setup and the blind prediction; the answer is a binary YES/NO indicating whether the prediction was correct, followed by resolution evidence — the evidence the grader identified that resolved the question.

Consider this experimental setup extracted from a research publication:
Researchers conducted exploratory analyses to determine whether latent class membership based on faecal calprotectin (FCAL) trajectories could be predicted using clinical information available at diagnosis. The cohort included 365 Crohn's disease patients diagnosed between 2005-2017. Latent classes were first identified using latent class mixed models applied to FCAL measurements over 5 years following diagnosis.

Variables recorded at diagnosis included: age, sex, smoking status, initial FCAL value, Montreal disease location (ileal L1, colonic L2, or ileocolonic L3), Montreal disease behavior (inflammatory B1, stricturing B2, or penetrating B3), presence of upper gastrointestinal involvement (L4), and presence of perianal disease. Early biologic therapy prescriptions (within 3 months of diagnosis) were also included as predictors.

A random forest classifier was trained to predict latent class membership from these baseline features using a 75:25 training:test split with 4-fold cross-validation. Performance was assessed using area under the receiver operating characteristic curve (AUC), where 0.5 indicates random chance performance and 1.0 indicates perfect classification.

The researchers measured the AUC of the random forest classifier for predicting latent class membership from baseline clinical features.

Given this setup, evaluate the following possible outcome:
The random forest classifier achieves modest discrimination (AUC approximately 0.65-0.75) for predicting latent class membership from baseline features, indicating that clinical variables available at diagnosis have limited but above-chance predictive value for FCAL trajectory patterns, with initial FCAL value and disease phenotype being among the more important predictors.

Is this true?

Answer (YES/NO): NO